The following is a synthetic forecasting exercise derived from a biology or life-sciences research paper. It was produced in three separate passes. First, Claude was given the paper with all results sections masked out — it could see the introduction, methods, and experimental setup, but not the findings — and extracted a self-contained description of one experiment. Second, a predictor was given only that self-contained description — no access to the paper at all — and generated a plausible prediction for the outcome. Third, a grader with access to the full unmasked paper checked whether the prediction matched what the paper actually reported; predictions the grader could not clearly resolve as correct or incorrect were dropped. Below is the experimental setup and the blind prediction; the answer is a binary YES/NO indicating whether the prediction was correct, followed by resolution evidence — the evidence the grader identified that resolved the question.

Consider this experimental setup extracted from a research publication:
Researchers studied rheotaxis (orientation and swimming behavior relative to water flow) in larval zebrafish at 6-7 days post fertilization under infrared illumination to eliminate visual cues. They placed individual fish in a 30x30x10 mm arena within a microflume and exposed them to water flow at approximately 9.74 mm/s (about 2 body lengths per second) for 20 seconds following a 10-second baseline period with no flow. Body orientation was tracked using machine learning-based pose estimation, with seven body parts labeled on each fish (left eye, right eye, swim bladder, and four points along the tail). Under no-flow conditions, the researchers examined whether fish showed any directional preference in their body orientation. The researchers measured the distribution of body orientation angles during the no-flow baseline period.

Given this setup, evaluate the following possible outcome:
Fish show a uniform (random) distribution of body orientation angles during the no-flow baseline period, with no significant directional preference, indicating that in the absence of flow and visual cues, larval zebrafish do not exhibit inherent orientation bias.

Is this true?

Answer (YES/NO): YES